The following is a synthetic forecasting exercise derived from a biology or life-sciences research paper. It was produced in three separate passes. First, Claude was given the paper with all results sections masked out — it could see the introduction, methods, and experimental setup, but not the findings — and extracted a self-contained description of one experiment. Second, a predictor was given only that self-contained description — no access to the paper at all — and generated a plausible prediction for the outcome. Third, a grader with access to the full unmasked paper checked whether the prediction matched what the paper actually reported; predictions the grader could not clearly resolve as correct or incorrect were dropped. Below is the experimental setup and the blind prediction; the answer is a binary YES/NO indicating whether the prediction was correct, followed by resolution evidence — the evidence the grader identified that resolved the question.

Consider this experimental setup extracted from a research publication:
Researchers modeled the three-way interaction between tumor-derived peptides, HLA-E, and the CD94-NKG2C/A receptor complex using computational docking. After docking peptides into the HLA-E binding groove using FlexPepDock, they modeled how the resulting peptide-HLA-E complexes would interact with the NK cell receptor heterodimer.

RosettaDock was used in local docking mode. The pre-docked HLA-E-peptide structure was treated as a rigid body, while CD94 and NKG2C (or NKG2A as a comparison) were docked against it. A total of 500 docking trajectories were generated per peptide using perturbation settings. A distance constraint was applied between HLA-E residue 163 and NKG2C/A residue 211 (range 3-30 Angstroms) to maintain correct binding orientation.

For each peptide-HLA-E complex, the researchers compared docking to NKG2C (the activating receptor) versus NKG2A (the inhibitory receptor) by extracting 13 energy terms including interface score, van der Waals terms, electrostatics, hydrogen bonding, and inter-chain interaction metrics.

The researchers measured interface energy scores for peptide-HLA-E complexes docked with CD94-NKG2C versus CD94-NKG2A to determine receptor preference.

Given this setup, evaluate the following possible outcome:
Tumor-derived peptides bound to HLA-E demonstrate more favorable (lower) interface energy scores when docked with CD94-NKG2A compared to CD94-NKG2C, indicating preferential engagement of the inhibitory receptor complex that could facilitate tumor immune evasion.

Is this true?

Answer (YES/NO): NO